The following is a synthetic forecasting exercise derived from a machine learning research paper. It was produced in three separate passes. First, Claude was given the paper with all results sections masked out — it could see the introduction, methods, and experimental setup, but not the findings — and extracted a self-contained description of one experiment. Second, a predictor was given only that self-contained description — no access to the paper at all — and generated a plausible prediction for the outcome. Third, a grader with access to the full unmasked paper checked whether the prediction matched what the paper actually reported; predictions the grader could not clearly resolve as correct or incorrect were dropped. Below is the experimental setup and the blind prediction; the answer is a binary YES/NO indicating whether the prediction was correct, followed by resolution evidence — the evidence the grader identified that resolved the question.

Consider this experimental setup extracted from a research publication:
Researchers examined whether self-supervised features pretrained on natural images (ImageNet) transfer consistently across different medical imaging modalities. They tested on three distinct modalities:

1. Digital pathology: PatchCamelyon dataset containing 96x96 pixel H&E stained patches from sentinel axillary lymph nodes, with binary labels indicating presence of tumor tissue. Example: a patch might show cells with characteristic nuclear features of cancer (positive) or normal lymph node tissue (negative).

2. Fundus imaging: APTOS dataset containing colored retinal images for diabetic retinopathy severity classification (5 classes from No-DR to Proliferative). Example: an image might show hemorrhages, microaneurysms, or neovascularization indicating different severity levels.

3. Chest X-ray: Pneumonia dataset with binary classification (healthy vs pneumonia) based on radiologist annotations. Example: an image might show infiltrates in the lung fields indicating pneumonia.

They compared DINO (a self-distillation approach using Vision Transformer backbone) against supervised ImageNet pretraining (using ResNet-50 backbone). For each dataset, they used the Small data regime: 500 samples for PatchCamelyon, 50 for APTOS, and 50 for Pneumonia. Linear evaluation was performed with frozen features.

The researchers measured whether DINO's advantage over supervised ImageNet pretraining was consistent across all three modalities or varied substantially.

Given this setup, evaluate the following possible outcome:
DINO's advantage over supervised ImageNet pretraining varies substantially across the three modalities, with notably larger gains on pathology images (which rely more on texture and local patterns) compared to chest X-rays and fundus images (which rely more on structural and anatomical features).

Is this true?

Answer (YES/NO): NO